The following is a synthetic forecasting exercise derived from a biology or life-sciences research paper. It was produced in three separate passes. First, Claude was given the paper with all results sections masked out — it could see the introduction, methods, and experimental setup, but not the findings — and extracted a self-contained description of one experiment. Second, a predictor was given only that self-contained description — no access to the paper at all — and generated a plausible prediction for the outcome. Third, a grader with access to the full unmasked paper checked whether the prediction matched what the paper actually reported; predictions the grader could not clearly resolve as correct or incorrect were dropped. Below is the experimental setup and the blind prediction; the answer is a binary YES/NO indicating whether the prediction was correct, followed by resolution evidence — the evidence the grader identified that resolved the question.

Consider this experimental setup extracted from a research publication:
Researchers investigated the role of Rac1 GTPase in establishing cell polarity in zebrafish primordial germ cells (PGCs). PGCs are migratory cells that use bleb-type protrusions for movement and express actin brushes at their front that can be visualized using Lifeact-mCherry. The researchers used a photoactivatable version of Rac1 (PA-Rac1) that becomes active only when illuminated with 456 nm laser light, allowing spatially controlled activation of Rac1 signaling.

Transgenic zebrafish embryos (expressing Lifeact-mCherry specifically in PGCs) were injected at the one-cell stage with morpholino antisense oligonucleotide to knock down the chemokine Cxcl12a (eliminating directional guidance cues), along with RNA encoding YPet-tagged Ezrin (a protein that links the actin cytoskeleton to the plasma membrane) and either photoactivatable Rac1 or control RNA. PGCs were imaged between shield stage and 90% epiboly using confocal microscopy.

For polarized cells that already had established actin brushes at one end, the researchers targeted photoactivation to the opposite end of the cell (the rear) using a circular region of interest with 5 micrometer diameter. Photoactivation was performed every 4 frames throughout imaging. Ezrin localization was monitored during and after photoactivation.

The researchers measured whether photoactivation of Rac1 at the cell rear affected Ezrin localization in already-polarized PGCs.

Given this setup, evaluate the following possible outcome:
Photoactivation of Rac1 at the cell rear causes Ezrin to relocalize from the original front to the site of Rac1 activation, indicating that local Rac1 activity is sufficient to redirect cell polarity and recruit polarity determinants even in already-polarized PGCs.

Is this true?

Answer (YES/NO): NO